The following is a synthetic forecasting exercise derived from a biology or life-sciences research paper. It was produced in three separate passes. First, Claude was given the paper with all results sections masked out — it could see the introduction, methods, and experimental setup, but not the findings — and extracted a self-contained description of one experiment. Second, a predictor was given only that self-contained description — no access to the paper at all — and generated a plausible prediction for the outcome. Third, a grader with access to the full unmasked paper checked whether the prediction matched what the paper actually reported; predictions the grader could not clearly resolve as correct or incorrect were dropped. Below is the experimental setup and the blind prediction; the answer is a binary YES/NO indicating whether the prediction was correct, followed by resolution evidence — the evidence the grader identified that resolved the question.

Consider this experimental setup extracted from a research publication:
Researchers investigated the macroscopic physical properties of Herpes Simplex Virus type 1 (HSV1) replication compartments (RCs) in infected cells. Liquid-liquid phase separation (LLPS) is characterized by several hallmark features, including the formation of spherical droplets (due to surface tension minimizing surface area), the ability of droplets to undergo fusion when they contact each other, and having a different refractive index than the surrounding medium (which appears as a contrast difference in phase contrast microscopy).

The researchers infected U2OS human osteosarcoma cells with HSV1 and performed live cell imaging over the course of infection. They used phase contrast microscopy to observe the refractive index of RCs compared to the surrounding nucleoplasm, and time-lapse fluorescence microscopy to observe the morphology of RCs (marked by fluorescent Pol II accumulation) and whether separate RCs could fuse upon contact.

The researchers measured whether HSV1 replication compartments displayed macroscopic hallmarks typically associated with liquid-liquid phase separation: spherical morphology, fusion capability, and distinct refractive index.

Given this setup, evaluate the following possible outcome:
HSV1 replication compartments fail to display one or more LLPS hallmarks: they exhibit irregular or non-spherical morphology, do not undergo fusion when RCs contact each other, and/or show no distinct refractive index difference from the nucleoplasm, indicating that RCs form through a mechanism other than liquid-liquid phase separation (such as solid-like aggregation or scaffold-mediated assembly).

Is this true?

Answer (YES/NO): NO